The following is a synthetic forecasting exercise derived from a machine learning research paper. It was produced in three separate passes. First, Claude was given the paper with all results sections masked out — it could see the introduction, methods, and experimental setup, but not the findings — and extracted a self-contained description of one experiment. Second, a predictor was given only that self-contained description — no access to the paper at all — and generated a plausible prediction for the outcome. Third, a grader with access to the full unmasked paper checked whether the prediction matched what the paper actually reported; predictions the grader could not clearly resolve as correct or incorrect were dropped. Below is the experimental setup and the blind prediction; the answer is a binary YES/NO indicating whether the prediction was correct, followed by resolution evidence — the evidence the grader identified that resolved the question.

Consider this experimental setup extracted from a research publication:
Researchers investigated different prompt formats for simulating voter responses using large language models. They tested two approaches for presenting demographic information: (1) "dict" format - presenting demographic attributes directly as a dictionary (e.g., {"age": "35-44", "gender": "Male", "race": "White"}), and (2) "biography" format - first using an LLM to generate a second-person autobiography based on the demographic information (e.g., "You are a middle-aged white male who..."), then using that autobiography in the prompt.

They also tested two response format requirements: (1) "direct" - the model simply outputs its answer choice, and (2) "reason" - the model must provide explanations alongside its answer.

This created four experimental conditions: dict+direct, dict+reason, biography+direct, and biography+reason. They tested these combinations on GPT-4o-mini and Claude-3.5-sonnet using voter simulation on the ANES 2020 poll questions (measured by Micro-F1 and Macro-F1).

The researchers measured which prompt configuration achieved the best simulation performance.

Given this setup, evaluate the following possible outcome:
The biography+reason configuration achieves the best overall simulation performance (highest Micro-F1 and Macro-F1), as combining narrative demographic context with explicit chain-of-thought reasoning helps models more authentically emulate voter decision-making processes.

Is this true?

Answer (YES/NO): NO